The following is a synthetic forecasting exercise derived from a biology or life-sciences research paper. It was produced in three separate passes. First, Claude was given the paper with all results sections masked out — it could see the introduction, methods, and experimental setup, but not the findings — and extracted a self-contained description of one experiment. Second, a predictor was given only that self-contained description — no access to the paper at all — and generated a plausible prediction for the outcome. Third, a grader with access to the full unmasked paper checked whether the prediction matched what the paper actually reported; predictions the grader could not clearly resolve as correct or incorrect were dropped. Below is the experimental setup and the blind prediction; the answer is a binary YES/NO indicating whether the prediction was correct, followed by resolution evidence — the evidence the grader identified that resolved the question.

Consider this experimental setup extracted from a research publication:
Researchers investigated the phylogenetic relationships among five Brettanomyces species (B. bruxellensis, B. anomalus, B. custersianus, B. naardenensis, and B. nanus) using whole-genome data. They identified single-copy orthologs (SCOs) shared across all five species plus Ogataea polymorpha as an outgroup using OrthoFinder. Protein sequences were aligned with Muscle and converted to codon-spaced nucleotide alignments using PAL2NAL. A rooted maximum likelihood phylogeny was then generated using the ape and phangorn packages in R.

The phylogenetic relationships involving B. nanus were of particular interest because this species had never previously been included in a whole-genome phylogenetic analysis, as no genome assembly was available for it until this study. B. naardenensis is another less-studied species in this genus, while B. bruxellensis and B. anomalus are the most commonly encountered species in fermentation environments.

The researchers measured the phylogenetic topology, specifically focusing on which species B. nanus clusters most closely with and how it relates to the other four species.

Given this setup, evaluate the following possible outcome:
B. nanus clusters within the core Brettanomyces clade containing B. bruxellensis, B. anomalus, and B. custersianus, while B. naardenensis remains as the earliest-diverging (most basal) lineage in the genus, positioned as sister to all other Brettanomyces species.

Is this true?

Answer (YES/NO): NO